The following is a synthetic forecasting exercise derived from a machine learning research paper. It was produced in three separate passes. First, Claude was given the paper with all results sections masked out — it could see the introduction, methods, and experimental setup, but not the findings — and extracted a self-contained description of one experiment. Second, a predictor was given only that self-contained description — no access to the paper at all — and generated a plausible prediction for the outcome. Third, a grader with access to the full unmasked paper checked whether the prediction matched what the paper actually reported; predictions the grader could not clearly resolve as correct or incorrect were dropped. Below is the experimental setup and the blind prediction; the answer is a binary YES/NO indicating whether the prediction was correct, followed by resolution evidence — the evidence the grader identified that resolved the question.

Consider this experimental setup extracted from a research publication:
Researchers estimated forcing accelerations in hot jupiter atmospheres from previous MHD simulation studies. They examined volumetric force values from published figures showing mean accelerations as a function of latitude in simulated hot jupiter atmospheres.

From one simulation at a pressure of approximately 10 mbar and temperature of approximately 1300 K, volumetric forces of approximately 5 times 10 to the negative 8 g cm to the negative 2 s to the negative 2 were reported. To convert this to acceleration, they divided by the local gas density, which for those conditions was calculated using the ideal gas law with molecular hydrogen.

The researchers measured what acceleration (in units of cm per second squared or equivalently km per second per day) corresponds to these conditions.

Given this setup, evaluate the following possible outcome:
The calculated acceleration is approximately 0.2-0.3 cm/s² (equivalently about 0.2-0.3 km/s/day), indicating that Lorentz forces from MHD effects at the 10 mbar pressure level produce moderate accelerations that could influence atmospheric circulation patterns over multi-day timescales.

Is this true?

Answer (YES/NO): YES